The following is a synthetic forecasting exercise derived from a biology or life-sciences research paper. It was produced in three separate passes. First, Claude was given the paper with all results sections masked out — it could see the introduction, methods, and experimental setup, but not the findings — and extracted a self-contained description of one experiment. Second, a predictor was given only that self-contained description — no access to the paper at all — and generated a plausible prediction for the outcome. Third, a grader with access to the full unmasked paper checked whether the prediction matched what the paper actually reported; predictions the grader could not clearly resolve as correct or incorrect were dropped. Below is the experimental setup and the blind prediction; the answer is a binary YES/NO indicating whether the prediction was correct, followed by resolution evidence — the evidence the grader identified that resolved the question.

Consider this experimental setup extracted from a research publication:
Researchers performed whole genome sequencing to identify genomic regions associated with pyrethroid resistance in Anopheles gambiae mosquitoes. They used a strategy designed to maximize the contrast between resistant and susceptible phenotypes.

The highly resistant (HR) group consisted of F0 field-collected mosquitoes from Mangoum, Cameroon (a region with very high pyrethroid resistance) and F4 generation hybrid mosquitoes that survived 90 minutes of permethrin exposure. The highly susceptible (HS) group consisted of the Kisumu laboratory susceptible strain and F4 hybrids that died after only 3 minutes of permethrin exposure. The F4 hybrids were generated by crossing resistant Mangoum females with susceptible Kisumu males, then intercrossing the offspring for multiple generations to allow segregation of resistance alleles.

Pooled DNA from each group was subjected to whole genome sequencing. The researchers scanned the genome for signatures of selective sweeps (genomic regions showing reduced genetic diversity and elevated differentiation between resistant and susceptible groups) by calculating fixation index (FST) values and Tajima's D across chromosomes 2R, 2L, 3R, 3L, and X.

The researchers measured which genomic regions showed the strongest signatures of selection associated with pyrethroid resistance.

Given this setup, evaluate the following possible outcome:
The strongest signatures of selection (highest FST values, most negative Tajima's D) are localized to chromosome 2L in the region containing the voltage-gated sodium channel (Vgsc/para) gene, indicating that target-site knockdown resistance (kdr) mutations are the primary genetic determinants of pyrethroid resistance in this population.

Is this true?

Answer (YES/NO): NO